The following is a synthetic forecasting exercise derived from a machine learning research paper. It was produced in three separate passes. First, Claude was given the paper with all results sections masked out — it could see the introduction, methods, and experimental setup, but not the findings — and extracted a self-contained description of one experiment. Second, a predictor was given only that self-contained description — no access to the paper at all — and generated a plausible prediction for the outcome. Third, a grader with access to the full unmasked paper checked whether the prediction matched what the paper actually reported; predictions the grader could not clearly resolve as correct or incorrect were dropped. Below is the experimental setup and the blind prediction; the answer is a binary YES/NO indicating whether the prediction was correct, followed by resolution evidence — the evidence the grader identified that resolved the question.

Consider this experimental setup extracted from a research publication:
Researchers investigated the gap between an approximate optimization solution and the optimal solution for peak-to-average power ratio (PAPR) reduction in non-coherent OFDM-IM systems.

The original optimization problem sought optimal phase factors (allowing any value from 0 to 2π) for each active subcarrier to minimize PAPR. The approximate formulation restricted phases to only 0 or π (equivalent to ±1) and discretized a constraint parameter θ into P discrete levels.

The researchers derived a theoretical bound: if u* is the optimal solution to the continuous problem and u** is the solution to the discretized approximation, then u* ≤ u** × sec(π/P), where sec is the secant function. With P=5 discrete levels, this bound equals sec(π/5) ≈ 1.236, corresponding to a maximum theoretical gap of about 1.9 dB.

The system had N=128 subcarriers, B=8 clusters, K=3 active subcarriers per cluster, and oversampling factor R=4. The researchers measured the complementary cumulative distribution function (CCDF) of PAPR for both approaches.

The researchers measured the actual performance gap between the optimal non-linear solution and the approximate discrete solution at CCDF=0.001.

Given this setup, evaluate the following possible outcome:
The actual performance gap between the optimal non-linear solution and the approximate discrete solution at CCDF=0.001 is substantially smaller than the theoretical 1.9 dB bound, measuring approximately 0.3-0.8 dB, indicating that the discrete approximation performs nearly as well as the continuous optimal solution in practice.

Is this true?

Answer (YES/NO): NO